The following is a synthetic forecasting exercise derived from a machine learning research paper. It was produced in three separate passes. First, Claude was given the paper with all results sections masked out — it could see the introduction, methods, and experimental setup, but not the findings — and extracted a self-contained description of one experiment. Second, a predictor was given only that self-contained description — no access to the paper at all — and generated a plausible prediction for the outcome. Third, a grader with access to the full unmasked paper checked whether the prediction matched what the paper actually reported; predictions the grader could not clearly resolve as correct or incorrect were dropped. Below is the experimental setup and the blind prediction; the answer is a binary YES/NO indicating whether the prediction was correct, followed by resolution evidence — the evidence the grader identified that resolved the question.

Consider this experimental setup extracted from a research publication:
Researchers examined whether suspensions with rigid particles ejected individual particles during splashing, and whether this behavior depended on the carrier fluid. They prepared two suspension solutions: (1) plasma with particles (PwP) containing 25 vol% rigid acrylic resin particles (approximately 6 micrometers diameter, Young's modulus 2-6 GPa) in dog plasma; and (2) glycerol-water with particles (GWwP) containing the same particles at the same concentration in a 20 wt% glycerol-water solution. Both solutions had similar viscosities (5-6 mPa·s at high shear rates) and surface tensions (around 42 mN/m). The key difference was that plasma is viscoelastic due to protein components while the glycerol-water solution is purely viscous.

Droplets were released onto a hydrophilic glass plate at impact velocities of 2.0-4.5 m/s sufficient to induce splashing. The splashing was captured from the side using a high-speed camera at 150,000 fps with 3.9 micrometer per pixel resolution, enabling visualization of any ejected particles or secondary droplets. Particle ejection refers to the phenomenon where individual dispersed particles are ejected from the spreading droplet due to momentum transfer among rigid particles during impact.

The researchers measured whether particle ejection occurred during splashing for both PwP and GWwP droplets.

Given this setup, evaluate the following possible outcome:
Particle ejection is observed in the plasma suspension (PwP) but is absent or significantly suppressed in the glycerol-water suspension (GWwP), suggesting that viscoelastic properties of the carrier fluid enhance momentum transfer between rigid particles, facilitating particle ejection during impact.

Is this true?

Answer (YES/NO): NO